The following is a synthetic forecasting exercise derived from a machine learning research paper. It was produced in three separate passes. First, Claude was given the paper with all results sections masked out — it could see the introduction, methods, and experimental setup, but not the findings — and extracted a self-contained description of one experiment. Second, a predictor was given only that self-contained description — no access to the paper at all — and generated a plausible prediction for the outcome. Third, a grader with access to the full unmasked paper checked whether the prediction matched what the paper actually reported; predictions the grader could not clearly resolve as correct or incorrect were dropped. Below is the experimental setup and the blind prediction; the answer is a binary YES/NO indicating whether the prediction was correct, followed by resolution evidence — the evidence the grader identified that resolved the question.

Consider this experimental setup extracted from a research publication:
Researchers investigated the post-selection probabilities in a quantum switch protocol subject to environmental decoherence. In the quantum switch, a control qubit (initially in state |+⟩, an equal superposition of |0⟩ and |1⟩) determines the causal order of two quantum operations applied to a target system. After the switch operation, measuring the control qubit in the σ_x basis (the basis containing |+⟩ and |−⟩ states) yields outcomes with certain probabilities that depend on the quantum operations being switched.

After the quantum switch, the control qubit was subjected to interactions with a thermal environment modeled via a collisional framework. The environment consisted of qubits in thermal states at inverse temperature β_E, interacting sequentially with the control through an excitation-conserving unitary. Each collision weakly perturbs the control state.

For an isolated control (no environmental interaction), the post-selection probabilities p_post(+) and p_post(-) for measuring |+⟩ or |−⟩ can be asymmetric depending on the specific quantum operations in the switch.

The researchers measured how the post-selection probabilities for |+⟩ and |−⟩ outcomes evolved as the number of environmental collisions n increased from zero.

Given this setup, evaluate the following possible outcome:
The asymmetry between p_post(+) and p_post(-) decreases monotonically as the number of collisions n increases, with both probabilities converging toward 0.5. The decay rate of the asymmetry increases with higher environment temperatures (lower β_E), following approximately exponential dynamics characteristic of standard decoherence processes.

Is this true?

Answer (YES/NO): NO